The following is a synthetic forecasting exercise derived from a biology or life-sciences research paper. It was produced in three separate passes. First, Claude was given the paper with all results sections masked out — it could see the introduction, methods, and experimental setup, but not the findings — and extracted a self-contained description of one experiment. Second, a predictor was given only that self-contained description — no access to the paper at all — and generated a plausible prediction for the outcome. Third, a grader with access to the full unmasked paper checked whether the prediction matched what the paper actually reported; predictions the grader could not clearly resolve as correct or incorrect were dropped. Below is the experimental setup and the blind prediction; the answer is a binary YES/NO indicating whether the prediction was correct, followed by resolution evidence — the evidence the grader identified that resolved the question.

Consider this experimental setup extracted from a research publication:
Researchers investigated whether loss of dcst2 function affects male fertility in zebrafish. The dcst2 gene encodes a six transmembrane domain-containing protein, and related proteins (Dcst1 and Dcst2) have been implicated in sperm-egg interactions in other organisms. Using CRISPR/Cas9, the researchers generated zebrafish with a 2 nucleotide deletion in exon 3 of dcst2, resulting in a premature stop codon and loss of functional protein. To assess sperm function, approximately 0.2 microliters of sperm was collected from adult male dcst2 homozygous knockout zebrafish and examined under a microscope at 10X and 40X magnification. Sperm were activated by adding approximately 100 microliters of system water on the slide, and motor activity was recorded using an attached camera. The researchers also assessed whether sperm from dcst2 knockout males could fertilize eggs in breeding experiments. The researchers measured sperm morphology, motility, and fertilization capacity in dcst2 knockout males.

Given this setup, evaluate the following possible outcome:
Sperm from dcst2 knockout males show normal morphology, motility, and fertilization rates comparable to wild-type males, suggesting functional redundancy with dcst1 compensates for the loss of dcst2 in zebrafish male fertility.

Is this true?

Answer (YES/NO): NO